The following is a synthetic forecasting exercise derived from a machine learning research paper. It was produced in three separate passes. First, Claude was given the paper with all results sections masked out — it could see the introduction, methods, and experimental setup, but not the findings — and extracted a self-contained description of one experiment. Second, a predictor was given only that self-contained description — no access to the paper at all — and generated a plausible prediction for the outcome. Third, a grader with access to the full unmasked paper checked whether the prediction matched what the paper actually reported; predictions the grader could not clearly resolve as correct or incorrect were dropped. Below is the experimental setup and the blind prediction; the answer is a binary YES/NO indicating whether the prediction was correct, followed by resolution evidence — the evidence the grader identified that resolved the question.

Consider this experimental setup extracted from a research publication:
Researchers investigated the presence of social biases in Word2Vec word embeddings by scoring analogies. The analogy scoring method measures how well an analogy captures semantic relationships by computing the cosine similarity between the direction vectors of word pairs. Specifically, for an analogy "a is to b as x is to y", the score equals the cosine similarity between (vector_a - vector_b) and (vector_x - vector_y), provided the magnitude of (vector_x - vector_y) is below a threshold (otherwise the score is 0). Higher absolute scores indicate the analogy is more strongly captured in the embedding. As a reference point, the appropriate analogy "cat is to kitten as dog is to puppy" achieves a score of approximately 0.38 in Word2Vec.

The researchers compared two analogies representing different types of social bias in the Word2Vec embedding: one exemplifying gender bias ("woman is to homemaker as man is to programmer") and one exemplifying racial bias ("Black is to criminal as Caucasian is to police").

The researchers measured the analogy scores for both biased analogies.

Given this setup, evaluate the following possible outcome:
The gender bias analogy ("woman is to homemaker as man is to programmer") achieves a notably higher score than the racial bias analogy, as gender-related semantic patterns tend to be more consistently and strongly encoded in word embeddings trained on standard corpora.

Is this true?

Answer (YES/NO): YES